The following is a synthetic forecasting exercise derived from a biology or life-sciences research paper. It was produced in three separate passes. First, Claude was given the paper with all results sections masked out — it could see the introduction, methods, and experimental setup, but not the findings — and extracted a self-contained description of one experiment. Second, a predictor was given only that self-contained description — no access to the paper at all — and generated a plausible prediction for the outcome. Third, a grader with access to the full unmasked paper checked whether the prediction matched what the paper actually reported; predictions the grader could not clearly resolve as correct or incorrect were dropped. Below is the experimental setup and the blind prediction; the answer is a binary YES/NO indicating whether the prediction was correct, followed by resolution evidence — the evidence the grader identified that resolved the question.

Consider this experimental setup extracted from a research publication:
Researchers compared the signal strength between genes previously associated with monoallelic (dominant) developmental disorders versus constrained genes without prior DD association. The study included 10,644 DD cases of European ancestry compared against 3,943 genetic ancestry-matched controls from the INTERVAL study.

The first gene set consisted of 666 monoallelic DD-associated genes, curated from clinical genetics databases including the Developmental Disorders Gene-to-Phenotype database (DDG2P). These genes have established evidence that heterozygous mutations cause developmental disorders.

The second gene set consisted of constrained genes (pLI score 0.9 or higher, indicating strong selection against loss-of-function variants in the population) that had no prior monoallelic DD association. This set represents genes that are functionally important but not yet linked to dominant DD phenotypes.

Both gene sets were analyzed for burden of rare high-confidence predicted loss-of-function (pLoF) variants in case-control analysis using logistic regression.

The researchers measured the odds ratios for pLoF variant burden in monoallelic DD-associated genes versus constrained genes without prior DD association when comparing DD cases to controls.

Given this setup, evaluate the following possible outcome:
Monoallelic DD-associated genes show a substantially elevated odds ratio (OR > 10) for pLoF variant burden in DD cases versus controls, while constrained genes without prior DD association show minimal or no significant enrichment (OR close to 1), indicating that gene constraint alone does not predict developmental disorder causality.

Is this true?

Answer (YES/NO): NO